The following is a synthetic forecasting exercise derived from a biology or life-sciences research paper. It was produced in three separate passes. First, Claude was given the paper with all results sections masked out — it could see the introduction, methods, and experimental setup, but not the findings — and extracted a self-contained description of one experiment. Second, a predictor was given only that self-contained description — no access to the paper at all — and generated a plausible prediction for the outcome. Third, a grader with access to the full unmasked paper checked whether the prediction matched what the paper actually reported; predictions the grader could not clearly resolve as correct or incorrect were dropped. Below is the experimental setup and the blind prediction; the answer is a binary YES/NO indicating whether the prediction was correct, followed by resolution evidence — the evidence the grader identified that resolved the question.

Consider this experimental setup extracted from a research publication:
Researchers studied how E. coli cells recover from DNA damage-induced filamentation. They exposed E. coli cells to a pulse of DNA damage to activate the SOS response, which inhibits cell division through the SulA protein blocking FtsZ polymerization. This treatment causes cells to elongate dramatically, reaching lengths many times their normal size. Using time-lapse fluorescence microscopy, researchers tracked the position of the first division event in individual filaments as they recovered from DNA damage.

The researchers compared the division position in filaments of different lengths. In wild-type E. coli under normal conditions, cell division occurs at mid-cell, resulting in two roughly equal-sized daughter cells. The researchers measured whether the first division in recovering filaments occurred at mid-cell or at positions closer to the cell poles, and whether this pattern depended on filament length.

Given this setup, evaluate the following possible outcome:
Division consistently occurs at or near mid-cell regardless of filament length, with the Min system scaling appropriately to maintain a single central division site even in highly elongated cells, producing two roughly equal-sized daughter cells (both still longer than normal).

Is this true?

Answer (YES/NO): NO